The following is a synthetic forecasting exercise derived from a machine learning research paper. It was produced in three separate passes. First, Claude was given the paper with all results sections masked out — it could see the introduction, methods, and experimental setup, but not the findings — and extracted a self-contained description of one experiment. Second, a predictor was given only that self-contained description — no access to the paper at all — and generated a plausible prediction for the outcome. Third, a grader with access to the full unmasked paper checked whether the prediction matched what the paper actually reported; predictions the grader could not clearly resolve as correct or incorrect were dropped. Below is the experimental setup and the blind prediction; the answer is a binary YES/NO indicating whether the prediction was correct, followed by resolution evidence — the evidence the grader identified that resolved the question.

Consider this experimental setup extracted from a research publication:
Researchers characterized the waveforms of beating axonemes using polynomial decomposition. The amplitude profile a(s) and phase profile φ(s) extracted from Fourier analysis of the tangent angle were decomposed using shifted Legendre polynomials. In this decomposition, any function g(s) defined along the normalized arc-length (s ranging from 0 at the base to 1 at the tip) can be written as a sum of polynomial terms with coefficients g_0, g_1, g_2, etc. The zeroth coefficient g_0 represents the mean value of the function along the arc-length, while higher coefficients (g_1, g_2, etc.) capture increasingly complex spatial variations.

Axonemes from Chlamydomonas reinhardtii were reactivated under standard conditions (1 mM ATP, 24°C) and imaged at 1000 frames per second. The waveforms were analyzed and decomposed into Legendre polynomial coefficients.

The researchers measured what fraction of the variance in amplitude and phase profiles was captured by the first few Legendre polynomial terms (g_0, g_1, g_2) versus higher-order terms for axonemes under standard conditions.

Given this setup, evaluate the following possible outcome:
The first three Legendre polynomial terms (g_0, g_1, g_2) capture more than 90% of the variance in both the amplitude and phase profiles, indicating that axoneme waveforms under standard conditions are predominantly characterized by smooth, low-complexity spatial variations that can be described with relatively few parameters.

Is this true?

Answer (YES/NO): NO